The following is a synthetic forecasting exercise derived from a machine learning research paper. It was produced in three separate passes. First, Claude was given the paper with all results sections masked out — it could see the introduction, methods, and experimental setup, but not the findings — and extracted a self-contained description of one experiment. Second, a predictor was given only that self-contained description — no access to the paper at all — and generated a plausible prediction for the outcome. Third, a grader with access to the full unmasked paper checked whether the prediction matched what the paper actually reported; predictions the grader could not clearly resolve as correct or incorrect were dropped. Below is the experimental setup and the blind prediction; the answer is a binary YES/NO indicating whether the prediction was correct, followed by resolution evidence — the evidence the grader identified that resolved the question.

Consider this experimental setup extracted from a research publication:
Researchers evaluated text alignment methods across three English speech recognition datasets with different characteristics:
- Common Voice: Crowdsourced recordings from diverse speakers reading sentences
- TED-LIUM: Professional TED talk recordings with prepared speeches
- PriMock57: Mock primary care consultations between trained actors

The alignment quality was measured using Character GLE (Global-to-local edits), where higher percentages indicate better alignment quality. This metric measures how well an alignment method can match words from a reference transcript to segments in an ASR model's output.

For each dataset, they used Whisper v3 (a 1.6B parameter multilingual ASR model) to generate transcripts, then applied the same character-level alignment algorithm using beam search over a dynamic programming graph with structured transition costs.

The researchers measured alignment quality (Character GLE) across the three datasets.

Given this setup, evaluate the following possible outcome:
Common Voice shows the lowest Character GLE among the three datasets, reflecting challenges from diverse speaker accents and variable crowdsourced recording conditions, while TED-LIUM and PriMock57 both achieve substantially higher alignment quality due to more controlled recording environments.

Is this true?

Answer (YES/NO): YES